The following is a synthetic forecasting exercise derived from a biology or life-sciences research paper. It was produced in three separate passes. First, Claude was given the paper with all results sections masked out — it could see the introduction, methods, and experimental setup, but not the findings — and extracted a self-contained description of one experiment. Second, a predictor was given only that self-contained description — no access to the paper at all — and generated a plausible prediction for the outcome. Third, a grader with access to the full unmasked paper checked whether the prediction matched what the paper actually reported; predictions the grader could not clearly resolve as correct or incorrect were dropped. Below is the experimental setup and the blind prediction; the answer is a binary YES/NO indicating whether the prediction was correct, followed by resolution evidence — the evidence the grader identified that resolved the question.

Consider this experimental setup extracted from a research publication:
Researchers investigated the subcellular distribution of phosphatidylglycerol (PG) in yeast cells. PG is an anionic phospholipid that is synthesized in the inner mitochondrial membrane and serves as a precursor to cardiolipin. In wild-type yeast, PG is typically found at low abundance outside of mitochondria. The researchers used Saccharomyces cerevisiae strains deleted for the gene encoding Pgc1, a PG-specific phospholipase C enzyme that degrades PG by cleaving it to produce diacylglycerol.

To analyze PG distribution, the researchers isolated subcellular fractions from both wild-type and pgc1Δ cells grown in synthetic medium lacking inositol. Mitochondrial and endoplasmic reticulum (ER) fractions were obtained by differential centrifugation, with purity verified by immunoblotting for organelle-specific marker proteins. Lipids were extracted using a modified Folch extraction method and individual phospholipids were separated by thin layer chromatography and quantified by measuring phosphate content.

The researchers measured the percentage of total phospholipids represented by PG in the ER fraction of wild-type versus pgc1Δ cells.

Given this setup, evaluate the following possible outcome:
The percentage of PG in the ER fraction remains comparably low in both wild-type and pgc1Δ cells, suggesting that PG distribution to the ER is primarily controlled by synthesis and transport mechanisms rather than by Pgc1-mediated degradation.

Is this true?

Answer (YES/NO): NO